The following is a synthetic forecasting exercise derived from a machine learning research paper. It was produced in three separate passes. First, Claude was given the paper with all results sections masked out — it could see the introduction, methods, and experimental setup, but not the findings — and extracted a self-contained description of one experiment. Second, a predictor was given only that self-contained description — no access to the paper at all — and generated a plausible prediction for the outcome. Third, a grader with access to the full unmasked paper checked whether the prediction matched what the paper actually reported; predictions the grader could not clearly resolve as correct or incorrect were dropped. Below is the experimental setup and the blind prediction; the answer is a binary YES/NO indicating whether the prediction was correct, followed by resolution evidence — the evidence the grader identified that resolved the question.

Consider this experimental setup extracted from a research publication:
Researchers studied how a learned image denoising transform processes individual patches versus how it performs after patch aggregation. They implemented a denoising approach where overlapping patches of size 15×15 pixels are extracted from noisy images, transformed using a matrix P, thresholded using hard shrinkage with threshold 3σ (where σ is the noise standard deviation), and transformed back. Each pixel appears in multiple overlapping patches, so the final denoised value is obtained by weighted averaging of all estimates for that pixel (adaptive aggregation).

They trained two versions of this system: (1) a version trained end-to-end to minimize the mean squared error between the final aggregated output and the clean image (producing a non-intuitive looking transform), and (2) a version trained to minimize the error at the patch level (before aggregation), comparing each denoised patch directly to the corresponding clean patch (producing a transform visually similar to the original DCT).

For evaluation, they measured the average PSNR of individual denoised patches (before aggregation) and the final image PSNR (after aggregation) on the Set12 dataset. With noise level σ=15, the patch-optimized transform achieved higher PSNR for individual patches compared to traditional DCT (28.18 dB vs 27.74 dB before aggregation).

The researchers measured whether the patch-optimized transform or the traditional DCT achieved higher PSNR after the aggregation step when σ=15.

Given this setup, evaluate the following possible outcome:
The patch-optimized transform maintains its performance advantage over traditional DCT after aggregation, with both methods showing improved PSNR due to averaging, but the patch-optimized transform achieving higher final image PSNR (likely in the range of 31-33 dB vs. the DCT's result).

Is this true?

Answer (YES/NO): NO